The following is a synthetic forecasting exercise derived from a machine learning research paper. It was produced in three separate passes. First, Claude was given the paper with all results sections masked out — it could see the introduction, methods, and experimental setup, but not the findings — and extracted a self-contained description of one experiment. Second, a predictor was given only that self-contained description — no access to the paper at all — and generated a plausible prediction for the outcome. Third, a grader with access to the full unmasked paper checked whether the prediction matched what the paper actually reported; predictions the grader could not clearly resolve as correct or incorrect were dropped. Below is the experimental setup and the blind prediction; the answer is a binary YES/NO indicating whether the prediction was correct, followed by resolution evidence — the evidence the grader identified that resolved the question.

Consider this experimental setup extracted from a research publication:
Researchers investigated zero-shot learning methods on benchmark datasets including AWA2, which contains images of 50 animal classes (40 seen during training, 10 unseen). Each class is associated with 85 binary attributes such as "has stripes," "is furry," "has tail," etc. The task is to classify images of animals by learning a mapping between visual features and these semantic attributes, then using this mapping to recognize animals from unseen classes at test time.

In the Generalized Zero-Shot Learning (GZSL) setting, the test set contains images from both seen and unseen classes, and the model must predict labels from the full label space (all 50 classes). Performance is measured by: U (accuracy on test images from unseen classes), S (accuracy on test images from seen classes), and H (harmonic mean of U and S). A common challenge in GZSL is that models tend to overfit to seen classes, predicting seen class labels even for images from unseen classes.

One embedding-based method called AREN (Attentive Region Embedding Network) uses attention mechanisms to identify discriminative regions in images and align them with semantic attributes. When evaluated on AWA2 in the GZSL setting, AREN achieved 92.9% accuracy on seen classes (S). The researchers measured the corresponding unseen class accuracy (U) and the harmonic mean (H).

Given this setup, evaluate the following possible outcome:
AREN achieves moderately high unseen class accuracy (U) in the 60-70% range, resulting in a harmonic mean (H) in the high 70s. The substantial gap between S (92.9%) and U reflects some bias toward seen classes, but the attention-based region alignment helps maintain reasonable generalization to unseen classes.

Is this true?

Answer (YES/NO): NO